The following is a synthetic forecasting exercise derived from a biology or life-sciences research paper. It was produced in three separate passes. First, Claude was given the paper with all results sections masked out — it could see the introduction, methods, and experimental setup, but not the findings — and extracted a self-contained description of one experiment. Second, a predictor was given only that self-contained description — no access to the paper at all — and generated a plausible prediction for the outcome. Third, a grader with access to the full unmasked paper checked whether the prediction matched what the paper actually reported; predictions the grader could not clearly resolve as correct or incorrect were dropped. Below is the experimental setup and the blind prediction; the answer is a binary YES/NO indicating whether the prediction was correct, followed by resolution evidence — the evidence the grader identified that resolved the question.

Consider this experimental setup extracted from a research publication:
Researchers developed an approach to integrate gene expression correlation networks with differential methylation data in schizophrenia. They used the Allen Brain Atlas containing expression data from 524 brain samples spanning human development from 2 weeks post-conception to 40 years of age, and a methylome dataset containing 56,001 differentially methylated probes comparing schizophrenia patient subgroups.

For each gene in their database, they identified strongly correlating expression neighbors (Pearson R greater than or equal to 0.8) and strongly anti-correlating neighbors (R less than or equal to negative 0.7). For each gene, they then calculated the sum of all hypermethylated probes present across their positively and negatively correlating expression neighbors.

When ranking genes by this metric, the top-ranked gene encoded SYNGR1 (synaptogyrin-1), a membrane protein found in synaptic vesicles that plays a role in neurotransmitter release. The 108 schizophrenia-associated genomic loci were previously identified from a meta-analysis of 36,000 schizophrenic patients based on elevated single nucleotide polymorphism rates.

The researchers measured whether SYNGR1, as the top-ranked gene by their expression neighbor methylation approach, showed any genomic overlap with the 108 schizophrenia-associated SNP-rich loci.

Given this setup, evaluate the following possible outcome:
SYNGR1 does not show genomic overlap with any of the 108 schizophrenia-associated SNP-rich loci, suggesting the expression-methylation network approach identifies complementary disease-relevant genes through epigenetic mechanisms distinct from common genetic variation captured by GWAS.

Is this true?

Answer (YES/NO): NO